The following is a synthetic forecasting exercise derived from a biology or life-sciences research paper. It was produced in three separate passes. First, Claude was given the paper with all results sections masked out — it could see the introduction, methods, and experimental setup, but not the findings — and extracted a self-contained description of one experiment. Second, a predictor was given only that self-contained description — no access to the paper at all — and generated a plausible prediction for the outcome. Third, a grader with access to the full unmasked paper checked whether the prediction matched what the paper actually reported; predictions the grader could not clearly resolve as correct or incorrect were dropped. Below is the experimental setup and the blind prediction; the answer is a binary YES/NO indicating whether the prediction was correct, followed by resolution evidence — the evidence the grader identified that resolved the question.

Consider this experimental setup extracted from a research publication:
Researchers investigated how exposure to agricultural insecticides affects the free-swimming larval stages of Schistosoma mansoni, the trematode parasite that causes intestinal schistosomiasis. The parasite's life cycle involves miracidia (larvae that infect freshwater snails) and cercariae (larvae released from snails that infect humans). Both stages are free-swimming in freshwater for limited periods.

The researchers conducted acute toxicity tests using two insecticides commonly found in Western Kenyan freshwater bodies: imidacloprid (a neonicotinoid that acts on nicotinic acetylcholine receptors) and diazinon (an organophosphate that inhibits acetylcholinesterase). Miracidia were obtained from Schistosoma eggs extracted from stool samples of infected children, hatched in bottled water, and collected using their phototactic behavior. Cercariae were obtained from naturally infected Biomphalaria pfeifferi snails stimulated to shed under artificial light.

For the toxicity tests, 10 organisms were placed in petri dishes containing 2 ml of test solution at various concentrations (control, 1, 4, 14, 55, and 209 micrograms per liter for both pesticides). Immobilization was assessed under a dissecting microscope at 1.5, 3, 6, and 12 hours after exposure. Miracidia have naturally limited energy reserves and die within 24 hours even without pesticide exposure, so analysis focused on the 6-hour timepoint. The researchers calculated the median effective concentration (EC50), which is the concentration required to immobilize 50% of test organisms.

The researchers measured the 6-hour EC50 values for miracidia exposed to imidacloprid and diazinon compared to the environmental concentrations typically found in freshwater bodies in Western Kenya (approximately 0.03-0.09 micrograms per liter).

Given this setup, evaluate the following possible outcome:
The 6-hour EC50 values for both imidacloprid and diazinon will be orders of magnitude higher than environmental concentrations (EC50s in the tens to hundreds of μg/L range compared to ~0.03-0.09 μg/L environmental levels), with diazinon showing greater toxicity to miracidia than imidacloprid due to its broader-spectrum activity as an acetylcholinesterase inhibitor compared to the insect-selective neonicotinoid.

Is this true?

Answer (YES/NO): YES